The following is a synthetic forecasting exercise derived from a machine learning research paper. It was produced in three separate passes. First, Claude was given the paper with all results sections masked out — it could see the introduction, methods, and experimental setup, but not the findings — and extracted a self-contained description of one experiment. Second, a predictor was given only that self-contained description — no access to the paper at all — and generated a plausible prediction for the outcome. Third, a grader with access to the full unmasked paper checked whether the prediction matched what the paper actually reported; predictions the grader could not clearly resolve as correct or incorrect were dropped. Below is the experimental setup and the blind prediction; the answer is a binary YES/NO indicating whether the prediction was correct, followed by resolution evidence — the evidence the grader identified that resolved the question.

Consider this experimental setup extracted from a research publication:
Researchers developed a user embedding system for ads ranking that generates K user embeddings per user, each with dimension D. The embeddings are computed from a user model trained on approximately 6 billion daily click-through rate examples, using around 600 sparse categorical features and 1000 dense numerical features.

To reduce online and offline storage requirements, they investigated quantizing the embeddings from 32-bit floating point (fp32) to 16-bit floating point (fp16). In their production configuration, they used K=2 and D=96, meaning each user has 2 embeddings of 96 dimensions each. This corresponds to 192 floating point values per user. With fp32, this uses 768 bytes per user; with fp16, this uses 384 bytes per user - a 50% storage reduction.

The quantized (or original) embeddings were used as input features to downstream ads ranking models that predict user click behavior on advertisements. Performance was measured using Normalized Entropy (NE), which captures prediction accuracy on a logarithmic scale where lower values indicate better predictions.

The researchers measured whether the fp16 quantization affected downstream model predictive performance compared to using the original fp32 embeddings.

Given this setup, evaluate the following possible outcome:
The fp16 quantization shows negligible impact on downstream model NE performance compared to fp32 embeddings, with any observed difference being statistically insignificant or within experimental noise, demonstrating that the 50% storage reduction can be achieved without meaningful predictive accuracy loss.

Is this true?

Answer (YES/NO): YES